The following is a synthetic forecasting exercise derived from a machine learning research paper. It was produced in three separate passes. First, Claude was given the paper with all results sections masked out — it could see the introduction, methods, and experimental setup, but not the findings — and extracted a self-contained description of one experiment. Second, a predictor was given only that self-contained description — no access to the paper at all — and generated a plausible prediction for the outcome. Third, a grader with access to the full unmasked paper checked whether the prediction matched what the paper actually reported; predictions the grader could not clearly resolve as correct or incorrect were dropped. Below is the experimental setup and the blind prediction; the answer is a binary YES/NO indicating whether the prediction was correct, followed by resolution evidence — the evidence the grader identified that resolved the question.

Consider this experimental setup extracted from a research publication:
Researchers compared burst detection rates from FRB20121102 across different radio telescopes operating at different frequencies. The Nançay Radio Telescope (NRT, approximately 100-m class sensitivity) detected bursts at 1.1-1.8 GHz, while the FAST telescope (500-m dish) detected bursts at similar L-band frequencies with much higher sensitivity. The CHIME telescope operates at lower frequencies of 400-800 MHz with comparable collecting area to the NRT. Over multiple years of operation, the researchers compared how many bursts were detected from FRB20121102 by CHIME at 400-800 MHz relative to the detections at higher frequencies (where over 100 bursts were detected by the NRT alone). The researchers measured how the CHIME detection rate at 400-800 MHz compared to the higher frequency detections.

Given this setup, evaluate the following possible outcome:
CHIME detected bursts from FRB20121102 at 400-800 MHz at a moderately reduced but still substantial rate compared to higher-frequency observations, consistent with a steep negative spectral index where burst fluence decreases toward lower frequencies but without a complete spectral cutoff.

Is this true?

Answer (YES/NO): NO